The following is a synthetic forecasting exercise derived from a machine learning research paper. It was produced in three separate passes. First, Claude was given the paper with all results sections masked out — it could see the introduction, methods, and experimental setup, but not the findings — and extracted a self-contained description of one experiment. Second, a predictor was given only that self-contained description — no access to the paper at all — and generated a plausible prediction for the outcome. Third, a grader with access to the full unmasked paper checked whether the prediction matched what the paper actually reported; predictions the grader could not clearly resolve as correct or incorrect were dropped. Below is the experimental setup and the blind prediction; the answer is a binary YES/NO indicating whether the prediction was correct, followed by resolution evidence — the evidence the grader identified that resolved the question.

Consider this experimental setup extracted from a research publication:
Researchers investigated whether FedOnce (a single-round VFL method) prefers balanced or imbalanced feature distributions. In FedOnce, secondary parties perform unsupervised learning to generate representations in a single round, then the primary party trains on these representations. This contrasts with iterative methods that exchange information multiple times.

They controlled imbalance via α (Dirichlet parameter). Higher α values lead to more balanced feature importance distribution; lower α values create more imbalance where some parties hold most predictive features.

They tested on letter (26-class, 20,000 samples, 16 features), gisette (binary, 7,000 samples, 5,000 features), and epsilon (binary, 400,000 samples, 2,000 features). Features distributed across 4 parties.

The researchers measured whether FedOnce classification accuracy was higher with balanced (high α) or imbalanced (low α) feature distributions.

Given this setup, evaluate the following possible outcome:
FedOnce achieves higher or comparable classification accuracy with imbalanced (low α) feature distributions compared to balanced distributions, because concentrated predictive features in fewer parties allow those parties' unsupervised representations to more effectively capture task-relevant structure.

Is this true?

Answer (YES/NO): NO